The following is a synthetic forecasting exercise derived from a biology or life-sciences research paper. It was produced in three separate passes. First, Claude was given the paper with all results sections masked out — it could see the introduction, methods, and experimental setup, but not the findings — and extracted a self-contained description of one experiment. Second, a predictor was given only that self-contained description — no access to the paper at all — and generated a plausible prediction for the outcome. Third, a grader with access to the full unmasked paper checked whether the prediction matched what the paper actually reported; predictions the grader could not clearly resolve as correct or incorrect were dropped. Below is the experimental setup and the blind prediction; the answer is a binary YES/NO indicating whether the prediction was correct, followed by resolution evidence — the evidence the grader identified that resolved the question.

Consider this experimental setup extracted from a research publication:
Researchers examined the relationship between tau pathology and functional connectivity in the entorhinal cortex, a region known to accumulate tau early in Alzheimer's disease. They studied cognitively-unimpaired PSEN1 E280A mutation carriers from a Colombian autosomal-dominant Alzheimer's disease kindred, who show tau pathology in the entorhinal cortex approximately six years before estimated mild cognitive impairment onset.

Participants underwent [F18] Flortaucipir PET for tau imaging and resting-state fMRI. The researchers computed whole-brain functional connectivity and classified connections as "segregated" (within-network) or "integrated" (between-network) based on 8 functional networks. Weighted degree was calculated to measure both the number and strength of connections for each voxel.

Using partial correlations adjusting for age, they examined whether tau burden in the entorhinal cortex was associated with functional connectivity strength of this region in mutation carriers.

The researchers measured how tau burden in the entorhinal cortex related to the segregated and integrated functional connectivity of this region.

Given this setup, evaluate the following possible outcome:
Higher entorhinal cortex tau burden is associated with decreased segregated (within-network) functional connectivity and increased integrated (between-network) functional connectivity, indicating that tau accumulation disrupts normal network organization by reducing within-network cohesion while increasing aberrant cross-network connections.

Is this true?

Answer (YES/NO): NO